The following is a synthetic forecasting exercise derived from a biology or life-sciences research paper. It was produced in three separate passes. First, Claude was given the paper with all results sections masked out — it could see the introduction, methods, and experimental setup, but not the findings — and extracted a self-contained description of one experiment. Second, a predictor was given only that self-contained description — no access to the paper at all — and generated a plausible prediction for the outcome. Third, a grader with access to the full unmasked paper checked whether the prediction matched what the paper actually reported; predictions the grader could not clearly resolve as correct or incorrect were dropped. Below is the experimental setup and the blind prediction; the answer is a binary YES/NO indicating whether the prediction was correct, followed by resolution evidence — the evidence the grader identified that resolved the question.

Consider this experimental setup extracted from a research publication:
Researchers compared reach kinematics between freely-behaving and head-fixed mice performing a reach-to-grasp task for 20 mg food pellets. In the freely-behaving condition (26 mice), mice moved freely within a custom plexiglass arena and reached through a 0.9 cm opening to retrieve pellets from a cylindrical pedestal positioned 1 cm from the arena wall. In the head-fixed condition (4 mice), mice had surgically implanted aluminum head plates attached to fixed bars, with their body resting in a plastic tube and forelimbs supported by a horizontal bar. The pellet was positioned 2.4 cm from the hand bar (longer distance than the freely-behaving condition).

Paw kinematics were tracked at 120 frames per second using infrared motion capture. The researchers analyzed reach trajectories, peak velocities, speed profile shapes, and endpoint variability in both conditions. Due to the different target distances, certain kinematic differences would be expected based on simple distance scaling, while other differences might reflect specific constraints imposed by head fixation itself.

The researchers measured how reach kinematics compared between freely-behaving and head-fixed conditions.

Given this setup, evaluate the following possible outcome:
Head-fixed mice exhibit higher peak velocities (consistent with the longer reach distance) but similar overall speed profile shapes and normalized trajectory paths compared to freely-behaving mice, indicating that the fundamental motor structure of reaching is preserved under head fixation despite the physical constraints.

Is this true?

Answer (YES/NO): NO